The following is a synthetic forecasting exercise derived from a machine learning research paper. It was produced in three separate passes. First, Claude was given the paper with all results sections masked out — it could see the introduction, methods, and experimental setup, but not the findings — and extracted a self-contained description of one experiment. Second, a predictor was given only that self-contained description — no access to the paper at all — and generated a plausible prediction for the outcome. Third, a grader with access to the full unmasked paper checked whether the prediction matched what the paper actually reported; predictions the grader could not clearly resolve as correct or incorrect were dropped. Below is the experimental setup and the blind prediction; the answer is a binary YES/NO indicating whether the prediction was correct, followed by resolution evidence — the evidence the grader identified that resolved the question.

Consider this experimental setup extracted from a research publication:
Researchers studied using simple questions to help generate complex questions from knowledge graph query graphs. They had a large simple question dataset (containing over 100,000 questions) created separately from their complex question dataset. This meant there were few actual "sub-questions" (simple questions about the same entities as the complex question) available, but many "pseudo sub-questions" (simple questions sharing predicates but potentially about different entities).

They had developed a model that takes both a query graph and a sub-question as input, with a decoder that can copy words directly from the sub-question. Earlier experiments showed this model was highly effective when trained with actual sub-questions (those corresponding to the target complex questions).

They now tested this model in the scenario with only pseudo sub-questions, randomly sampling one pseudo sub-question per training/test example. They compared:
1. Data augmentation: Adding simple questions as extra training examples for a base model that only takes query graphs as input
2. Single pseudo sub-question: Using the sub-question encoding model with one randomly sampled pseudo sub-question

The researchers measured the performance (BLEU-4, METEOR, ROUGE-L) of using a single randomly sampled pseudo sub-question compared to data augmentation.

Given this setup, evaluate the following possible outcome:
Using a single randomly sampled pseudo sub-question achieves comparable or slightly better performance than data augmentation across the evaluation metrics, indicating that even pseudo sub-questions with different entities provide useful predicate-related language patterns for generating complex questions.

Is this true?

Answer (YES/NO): YES